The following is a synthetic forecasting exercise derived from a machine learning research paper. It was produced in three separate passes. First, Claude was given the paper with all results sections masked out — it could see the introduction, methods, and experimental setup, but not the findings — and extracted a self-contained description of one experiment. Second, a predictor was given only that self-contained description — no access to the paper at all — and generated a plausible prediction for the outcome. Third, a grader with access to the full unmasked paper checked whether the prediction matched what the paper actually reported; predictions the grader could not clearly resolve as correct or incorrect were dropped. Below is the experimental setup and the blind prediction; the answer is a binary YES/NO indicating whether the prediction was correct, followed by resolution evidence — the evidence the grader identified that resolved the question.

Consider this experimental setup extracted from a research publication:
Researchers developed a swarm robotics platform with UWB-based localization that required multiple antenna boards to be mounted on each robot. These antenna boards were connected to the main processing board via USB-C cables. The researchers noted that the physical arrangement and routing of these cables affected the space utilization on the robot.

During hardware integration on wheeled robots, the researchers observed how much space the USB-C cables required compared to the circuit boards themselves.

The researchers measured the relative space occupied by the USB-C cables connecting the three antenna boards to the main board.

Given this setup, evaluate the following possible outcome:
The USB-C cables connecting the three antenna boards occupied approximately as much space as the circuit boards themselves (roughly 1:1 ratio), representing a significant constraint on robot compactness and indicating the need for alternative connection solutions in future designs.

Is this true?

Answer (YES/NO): NO